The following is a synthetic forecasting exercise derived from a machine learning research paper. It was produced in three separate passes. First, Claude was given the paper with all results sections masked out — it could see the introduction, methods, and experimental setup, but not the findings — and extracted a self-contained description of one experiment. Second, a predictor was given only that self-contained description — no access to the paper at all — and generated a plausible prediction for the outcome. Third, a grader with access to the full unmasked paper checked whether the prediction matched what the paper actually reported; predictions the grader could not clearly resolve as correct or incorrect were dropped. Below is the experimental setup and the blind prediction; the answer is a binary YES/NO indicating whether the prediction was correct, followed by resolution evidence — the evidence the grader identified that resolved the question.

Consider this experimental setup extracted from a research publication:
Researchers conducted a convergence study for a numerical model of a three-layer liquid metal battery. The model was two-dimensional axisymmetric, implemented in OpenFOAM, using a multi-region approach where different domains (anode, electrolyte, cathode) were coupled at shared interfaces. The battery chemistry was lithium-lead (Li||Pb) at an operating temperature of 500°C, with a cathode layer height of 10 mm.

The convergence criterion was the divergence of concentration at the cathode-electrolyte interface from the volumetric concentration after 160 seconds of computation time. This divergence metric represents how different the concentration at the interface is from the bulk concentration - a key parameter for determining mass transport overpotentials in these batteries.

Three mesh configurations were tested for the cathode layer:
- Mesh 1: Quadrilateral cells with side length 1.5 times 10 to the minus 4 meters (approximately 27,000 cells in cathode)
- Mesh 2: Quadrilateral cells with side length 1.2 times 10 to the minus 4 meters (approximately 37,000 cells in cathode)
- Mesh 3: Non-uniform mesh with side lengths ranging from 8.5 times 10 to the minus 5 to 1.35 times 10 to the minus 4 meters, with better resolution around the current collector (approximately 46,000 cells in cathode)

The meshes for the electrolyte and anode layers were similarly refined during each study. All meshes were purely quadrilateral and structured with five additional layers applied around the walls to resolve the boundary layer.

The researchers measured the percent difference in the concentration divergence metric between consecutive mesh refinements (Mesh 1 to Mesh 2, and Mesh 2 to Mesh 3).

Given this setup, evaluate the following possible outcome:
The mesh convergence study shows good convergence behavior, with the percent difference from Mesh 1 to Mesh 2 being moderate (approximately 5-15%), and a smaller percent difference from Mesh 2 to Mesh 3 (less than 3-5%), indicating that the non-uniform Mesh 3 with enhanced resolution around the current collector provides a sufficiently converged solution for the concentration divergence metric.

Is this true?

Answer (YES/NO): NO